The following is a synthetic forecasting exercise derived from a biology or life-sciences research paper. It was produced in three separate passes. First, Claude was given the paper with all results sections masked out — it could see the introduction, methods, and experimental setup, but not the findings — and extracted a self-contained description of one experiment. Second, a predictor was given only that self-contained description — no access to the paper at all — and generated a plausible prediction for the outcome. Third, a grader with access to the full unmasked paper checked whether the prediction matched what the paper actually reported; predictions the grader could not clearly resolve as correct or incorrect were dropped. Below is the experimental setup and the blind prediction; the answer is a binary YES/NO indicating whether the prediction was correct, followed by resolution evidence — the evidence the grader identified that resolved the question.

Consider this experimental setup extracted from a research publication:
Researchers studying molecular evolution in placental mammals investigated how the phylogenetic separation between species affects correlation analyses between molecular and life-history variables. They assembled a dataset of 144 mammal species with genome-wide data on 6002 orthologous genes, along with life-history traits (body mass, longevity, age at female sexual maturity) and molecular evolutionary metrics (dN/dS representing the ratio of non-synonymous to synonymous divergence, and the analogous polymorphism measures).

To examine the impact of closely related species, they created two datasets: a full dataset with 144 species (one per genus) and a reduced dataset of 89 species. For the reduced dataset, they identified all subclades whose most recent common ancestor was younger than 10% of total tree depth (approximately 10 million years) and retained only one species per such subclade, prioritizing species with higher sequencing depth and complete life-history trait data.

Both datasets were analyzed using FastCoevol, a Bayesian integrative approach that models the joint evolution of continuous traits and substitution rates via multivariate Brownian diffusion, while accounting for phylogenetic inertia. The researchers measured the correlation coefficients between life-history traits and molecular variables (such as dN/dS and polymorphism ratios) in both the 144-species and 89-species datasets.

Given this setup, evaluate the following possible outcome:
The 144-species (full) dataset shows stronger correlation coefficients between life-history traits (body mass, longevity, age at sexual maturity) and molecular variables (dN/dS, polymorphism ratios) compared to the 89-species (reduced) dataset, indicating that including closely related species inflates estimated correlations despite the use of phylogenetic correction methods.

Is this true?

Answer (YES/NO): NO